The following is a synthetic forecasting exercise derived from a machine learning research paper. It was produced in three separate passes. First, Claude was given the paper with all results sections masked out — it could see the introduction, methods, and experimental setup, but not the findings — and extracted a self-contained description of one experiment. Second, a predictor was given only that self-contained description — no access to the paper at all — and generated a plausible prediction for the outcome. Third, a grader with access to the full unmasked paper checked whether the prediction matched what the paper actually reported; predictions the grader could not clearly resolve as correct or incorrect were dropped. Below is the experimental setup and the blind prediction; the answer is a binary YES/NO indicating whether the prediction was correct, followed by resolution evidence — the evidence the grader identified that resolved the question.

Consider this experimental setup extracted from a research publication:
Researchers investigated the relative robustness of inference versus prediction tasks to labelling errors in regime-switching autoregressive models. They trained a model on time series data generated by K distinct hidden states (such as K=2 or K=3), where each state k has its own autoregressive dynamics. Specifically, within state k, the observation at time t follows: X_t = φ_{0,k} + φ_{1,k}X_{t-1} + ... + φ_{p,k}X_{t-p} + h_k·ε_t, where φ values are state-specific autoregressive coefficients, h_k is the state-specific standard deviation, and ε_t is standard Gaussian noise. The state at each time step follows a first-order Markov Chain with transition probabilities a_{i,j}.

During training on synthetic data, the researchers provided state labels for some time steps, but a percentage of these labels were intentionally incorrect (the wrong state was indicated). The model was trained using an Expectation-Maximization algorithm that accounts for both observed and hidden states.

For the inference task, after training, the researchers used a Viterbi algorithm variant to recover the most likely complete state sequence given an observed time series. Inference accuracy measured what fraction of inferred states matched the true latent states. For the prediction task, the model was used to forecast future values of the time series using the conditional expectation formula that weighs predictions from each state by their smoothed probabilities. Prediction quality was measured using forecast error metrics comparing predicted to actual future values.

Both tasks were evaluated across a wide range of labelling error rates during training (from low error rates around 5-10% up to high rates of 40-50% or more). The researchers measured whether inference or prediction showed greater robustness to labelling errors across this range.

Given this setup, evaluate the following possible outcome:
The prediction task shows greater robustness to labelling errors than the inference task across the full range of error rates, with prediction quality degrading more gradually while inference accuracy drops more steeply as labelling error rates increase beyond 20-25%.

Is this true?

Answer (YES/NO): NO